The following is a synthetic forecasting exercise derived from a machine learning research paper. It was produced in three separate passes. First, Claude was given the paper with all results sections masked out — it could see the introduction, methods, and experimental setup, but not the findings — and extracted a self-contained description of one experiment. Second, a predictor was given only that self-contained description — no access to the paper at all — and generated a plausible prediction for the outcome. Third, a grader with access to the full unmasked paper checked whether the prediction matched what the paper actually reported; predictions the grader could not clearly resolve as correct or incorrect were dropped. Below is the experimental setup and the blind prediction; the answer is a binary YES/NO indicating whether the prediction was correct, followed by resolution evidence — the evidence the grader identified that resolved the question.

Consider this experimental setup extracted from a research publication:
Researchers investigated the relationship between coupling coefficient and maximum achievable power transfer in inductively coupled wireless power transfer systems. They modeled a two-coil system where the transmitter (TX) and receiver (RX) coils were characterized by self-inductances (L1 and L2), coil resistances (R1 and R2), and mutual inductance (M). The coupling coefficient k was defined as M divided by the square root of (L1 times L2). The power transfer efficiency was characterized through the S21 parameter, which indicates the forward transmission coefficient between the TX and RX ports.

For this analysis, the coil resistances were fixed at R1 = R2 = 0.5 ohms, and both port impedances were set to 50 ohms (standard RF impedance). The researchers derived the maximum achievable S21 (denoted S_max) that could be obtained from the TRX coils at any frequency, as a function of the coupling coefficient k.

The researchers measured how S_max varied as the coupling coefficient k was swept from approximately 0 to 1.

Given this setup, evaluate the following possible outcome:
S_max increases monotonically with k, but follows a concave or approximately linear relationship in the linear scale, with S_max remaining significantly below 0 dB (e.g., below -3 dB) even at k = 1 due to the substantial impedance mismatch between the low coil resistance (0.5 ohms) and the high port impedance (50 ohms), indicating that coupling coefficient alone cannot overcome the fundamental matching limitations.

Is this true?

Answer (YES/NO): NO